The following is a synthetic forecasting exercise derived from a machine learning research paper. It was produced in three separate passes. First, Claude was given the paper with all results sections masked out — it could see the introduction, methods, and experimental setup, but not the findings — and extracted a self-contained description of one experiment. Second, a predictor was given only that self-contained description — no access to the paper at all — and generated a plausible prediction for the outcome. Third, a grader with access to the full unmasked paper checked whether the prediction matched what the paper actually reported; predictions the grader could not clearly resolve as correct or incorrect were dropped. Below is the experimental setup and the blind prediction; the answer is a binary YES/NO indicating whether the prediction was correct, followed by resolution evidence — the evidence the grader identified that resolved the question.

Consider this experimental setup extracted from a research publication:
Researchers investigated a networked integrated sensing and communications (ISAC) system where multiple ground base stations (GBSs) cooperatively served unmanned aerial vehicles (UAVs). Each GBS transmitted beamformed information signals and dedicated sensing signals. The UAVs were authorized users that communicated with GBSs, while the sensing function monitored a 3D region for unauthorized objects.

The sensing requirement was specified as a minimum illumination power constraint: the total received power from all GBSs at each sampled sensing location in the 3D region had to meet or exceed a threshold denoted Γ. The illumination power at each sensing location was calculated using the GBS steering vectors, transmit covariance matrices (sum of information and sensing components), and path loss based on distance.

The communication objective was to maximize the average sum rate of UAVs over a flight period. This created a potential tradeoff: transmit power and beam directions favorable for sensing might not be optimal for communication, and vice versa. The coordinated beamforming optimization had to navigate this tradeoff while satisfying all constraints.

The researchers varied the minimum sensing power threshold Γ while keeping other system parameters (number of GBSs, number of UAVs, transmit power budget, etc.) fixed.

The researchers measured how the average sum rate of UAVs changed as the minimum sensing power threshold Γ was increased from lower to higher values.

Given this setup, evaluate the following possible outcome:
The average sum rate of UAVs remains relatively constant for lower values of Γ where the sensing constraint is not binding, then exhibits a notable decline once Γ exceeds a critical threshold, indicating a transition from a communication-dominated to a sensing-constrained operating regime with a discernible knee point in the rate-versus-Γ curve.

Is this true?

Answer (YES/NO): NO